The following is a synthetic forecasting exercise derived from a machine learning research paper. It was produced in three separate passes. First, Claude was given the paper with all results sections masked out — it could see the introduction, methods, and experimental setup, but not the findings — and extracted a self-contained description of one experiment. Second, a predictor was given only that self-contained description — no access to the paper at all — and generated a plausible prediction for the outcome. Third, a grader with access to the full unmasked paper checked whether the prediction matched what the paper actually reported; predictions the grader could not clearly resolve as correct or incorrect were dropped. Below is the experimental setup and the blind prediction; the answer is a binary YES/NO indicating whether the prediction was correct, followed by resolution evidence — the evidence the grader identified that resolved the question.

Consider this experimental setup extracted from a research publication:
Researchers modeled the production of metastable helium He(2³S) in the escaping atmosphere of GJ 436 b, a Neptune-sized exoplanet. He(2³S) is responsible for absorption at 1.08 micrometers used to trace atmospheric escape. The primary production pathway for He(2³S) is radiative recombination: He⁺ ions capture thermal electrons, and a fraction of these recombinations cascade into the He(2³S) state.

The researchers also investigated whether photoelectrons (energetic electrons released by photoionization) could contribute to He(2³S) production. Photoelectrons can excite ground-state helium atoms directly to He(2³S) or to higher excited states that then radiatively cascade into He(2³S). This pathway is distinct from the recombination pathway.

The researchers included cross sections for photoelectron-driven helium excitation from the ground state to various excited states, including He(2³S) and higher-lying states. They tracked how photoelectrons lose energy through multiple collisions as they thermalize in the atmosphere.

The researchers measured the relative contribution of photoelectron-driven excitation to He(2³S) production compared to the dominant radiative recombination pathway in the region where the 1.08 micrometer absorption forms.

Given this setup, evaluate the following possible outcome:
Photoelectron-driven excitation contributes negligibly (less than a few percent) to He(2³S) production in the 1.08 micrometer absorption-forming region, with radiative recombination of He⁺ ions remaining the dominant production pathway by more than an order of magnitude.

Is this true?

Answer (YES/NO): NO